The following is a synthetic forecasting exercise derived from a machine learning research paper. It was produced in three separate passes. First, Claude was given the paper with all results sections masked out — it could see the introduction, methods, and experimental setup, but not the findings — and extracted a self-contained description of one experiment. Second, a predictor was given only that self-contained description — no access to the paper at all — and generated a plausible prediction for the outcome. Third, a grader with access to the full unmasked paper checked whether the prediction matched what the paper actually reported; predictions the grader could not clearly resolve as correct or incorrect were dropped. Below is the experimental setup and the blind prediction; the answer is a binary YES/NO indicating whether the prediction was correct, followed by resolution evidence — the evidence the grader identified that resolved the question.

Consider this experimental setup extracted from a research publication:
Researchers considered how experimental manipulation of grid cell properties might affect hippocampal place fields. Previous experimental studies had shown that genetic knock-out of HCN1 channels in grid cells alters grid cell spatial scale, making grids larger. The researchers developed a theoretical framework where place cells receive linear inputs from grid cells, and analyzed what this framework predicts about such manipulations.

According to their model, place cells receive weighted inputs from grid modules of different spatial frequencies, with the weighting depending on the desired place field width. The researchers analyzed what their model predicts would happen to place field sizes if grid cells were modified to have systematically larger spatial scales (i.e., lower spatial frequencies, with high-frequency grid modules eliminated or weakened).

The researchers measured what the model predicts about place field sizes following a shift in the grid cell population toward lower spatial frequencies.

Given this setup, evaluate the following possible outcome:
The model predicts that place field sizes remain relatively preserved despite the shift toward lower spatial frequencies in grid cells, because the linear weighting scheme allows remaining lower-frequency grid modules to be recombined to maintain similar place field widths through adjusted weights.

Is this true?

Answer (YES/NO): NO